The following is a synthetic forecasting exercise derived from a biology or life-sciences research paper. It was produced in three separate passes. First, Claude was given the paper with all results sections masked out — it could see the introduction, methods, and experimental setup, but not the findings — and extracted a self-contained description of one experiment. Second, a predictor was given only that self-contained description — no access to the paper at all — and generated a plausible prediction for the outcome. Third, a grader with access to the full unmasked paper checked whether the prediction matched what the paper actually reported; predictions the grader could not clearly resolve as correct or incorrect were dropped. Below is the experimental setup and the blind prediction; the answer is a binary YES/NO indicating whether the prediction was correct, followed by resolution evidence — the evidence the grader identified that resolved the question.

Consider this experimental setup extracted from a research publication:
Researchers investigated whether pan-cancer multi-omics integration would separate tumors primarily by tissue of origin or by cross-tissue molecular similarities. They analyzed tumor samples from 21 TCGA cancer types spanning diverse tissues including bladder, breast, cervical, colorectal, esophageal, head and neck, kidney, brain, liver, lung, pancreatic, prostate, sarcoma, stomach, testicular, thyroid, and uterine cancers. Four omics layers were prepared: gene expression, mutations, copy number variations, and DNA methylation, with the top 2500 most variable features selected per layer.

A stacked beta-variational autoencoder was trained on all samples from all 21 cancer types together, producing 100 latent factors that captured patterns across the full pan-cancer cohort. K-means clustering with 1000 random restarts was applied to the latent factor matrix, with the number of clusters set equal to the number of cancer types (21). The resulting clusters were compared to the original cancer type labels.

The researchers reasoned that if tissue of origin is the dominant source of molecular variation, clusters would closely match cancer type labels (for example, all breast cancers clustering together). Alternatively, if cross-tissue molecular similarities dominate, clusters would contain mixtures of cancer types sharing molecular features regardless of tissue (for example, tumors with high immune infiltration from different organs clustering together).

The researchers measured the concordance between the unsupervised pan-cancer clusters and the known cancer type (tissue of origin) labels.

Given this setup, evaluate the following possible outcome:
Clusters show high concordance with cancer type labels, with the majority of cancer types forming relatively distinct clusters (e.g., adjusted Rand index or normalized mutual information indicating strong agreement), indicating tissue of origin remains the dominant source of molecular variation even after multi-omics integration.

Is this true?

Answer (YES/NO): YES